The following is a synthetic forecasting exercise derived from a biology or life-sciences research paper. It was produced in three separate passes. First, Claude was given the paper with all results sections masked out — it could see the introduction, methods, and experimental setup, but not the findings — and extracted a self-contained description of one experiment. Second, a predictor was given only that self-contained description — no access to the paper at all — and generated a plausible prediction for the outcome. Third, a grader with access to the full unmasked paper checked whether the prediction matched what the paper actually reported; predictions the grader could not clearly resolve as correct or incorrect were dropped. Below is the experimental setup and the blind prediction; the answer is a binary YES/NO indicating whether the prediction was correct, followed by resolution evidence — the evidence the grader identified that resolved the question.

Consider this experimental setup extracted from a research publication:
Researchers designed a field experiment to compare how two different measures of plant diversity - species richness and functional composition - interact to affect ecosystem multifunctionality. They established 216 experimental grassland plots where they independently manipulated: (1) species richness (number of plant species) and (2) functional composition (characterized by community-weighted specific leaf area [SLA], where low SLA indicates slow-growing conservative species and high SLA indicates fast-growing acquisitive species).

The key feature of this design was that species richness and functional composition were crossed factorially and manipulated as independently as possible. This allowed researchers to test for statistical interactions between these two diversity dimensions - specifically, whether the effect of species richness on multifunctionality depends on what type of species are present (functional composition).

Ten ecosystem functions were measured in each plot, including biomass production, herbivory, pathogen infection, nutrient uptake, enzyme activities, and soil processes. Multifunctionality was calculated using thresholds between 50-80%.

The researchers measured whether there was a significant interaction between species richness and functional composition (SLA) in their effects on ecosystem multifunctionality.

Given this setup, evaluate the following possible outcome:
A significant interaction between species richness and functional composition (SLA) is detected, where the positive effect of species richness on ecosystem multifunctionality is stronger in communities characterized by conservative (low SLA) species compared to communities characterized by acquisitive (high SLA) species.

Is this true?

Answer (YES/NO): NO